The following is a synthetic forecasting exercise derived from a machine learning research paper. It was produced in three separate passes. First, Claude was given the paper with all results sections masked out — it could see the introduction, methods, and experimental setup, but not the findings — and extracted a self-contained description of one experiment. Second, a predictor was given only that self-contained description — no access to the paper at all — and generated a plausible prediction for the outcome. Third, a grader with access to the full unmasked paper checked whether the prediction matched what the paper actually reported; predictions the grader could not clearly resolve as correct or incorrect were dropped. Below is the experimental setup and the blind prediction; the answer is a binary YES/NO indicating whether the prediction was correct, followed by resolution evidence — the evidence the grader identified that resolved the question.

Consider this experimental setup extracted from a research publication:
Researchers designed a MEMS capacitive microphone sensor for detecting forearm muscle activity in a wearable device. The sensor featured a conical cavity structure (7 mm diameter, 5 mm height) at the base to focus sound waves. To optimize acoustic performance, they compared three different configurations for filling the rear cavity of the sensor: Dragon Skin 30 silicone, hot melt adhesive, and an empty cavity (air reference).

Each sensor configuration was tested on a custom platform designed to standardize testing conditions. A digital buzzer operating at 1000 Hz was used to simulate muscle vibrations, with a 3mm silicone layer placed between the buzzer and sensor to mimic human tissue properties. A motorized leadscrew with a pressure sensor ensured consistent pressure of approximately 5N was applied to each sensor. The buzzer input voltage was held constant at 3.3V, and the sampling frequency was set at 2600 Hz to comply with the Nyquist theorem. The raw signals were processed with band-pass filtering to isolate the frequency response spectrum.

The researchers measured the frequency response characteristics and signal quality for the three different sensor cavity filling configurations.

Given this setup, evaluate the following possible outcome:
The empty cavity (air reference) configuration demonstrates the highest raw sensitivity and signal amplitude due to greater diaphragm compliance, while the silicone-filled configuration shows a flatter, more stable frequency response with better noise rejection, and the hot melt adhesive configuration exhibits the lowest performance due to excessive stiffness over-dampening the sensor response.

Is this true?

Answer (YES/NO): NO